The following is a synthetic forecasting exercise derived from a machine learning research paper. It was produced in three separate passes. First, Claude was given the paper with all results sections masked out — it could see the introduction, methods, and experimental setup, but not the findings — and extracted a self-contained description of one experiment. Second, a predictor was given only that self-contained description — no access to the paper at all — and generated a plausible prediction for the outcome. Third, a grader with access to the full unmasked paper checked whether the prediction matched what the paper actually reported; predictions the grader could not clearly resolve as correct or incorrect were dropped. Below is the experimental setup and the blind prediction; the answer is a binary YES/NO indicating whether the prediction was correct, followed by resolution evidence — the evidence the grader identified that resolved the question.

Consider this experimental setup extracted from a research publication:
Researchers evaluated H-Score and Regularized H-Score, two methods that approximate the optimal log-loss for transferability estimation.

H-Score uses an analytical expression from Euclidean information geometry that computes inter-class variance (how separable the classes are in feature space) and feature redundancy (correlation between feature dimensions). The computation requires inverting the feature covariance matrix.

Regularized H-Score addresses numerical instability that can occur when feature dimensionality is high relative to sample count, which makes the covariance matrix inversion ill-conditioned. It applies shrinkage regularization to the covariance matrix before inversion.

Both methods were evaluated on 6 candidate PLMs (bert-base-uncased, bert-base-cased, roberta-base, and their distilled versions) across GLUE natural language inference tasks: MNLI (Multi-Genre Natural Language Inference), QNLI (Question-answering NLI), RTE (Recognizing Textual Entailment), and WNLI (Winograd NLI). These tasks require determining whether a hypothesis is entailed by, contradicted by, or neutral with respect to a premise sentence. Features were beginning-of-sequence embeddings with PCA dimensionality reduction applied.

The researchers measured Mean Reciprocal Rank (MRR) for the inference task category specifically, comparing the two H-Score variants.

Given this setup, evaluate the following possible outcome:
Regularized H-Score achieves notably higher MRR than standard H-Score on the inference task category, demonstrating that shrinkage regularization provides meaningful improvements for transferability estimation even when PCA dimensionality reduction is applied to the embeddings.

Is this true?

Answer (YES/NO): YES